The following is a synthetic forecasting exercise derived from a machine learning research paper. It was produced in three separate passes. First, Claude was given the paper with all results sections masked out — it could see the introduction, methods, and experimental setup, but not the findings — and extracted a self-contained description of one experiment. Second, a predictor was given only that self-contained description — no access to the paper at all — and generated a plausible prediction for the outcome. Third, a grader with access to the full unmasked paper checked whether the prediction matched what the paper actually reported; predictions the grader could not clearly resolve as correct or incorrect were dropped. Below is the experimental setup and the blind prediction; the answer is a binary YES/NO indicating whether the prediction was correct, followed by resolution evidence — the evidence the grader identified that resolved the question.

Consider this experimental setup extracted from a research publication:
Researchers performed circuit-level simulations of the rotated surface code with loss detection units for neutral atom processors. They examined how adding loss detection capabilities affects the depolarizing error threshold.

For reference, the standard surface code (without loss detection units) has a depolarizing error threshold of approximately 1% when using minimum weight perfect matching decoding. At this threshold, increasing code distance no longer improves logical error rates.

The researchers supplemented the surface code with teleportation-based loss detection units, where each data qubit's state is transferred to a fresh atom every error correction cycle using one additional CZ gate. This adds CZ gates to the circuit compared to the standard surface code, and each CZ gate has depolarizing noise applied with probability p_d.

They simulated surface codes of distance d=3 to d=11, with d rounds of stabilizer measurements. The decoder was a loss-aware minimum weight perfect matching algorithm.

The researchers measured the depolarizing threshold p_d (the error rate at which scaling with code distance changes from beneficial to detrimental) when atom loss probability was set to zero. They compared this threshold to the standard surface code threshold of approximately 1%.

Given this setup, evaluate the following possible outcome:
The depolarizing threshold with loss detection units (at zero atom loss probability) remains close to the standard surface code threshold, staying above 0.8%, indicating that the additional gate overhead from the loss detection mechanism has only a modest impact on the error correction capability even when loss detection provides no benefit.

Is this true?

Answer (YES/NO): YES